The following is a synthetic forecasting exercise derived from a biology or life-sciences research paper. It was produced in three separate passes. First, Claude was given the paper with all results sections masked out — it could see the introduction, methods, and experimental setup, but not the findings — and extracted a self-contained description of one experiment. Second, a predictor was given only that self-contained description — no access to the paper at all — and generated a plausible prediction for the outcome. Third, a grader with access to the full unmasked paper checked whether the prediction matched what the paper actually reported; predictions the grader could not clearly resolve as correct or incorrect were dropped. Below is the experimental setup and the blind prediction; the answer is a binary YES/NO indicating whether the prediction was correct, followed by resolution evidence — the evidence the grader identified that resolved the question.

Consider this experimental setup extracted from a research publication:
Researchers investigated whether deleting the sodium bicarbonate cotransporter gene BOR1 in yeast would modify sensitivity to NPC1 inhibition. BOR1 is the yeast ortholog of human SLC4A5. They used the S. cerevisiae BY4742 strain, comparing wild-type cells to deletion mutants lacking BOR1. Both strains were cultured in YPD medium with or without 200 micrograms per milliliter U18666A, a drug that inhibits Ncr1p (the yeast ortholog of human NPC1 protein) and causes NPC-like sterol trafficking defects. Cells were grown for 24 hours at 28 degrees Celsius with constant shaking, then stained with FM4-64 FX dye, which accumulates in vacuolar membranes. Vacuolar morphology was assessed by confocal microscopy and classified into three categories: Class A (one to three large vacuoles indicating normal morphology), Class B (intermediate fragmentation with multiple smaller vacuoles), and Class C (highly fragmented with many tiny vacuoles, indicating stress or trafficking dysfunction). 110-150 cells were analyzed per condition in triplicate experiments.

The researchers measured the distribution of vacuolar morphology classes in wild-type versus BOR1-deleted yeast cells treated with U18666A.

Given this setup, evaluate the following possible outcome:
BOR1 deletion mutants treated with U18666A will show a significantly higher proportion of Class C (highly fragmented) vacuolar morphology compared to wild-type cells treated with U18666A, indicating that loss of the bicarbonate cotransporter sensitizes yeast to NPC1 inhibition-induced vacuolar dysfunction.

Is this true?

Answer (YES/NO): NO